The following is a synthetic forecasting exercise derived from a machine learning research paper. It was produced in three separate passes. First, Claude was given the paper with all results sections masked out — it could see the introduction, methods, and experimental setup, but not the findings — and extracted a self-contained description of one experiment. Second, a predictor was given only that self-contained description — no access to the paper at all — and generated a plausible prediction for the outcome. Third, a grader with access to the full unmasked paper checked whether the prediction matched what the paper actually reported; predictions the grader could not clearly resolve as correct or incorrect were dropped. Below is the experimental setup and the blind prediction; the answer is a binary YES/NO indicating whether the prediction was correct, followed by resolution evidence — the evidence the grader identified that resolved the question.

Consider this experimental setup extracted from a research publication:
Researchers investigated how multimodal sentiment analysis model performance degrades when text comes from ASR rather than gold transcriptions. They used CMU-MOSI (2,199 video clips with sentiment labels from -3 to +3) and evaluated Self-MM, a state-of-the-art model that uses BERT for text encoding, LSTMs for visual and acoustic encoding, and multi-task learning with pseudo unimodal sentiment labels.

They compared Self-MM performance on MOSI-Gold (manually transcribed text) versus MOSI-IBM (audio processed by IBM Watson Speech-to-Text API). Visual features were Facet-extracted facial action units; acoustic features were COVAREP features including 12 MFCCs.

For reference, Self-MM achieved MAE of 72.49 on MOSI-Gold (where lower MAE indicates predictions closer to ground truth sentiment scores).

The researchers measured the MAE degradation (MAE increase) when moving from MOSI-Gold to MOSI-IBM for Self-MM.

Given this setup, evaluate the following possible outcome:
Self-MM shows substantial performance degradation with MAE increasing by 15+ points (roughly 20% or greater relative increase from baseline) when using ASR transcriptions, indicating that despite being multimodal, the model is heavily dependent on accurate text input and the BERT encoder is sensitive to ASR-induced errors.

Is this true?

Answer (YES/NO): NO